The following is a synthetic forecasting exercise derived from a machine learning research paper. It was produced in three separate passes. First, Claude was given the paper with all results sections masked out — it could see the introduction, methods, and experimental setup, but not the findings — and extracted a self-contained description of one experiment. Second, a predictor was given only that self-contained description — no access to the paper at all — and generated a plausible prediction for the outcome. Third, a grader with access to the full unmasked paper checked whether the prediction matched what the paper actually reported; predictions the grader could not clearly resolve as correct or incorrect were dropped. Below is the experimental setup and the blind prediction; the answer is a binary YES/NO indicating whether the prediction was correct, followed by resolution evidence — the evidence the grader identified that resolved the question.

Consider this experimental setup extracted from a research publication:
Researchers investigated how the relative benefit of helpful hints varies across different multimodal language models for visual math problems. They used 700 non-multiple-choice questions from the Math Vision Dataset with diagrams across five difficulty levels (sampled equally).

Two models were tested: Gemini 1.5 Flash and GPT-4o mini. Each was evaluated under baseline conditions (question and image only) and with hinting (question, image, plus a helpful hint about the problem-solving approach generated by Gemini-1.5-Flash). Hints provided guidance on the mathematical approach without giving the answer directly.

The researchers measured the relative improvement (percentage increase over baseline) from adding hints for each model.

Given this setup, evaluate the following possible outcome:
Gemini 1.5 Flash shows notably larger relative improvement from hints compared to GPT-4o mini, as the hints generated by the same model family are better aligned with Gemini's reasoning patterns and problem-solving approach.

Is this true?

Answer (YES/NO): YES